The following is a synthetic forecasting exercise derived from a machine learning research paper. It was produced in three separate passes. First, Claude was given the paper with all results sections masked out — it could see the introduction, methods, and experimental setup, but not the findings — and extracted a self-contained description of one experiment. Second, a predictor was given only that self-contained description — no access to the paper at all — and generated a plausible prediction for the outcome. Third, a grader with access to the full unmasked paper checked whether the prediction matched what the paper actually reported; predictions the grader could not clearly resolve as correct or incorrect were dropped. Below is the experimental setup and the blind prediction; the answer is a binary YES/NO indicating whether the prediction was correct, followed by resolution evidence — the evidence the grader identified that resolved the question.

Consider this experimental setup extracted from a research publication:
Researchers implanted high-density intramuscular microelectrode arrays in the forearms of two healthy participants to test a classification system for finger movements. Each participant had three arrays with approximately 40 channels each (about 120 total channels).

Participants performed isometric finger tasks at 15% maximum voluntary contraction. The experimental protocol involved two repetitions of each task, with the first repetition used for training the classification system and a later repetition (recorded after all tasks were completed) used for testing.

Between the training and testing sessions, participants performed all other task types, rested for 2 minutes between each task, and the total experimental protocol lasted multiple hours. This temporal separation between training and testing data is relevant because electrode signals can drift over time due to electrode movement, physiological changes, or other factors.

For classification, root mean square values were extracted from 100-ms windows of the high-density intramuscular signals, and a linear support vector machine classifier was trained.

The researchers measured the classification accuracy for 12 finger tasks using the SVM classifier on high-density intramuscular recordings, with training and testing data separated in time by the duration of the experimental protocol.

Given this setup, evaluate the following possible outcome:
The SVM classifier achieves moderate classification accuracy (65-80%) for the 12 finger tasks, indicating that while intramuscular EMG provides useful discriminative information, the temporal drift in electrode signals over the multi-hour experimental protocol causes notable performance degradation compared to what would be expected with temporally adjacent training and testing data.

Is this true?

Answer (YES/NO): NO